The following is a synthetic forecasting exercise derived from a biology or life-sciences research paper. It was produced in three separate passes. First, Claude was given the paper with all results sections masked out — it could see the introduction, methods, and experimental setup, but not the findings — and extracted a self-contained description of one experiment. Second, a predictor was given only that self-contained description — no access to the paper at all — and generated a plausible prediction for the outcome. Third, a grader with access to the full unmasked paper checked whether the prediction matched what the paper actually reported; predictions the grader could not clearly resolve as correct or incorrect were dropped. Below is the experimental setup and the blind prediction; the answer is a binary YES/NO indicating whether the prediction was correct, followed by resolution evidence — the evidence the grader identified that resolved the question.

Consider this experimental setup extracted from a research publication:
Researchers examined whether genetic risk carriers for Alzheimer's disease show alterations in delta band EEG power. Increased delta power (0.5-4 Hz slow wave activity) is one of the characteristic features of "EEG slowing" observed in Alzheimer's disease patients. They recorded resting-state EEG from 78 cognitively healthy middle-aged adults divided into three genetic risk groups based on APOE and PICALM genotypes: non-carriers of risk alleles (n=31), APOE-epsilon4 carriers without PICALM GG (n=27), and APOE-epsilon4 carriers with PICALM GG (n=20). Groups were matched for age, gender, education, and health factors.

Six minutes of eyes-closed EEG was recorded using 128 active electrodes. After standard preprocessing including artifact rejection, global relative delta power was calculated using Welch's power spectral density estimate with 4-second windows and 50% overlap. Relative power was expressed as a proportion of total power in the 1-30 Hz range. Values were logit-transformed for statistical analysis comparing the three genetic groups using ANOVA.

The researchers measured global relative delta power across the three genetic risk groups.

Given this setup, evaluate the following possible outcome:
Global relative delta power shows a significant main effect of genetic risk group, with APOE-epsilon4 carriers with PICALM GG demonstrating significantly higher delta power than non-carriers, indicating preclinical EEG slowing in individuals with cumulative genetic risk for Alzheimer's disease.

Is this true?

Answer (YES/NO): YES